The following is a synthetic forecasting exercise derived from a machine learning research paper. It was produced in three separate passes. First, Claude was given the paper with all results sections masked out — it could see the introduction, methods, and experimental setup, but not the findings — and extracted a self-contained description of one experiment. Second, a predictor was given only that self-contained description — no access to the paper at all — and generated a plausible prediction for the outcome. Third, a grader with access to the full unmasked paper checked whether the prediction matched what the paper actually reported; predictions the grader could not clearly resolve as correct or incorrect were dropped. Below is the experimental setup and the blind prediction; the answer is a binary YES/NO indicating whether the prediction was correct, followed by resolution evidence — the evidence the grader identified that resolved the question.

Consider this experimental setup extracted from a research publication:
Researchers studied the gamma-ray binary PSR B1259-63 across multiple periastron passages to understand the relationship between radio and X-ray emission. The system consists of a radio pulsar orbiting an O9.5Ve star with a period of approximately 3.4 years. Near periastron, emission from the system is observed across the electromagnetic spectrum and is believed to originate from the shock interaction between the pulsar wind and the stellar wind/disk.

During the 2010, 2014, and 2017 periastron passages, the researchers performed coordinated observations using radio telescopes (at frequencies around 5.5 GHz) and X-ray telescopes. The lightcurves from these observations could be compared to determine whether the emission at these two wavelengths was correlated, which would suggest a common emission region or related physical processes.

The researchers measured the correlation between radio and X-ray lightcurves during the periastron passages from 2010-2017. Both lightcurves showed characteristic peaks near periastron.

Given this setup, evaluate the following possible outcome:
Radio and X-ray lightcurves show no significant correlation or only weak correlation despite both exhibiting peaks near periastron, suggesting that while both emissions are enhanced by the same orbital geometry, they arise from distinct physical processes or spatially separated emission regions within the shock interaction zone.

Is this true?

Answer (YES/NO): NO